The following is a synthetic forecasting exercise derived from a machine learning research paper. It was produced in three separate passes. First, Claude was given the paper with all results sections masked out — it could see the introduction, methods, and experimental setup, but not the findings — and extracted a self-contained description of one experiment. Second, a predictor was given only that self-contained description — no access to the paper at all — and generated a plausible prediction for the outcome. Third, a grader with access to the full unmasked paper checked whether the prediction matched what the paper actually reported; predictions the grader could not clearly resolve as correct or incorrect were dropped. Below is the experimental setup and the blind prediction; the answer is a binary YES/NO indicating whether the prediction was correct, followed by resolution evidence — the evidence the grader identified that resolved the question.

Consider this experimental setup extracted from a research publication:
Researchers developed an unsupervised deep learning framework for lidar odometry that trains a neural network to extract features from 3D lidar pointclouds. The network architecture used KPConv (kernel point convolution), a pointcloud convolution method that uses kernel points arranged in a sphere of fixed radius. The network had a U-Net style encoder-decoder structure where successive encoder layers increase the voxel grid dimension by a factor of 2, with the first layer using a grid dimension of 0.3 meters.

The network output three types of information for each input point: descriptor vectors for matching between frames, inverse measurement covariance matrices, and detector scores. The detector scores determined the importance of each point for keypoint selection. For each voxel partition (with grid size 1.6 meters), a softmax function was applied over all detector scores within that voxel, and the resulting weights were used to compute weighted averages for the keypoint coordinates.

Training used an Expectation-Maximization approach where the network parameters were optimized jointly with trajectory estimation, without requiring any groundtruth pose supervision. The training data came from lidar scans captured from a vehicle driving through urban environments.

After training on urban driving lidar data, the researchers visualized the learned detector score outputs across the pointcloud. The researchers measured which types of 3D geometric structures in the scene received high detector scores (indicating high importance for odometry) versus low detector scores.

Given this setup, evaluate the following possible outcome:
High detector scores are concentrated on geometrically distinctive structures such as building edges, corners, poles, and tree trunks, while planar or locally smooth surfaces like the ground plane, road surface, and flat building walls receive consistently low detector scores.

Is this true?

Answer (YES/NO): NO